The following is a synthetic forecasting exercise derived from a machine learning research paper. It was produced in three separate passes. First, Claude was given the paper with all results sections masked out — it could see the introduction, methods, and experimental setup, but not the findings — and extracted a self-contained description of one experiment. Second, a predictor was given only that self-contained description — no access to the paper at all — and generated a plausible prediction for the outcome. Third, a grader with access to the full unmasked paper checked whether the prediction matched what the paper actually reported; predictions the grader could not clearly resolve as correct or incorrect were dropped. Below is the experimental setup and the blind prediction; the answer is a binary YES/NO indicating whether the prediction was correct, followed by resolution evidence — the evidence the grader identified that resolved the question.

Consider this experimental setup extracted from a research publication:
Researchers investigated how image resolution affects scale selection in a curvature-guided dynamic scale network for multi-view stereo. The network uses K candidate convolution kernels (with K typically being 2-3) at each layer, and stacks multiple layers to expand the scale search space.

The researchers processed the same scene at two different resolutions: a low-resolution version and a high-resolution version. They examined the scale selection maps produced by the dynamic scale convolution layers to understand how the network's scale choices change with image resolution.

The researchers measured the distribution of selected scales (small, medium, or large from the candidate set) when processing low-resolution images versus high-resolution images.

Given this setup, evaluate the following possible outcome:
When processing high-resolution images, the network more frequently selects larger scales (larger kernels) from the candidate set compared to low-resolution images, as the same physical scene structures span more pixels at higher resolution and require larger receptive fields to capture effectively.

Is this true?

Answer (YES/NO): YES